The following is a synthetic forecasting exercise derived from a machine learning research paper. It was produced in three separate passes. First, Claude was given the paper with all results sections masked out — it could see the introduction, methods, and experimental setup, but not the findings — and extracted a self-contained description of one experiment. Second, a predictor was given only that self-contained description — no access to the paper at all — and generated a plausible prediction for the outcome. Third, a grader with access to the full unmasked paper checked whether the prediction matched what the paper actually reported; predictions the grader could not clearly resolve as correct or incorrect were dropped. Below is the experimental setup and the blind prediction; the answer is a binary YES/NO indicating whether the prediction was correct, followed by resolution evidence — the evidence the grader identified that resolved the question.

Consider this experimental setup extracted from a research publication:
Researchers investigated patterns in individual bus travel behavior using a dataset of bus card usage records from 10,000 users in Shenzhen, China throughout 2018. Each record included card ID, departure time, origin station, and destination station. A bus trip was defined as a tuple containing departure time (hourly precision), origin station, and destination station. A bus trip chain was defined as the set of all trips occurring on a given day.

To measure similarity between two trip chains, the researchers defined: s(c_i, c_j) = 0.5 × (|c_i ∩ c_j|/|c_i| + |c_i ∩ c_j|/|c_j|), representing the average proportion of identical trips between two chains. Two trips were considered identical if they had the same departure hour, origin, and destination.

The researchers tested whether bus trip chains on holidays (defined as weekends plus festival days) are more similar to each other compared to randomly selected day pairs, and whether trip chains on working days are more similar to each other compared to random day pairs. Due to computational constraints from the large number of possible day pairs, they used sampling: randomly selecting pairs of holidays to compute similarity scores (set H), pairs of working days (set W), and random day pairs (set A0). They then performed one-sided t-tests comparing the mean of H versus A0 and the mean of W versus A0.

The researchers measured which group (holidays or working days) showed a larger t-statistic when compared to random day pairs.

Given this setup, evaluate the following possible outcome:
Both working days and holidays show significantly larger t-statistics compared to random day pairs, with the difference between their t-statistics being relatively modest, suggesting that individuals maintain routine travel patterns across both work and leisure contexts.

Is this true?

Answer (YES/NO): NO